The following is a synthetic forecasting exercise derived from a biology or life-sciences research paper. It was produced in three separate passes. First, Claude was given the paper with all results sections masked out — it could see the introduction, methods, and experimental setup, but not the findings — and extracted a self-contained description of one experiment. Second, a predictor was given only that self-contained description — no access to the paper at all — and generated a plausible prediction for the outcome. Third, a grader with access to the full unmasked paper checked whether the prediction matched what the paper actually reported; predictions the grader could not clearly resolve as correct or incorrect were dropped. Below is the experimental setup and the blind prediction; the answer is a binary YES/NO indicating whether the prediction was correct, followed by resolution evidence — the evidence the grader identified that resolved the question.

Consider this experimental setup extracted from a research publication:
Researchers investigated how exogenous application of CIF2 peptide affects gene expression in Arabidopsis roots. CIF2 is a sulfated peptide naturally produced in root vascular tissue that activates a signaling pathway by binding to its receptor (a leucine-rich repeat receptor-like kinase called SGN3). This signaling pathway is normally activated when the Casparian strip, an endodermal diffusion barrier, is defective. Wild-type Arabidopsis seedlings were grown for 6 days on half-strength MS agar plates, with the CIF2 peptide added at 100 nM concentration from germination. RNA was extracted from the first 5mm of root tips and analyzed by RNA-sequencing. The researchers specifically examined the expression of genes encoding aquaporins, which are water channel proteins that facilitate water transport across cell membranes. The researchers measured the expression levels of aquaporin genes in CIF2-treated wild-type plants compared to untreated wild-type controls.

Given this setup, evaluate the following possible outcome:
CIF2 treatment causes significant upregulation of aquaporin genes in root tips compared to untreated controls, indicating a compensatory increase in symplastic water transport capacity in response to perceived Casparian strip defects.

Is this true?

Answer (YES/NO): NO